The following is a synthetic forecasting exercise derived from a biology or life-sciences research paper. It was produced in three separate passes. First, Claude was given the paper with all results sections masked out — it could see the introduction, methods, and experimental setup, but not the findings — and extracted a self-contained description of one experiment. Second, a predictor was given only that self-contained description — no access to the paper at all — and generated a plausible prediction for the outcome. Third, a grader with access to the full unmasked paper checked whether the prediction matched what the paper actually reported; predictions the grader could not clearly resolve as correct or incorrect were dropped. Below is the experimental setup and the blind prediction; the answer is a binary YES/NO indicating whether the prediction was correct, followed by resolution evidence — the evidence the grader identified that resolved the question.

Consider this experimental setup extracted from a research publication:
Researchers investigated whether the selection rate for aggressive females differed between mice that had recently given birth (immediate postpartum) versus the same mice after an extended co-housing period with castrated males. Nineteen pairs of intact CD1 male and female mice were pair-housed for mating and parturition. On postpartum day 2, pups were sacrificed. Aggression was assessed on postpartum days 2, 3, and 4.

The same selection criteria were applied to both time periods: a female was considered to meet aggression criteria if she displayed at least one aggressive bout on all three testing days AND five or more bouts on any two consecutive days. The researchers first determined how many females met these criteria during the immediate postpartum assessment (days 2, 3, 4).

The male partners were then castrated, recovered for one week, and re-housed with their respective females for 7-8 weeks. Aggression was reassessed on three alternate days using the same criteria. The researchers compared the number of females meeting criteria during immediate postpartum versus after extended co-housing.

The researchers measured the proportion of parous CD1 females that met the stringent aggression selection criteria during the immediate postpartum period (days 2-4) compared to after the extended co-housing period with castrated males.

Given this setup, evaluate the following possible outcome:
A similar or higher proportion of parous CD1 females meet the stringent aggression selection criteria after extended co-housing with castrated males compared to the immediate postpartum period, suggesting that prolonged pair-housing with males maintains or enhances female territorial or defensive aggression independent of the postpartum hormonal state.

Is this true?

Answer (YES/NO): YES